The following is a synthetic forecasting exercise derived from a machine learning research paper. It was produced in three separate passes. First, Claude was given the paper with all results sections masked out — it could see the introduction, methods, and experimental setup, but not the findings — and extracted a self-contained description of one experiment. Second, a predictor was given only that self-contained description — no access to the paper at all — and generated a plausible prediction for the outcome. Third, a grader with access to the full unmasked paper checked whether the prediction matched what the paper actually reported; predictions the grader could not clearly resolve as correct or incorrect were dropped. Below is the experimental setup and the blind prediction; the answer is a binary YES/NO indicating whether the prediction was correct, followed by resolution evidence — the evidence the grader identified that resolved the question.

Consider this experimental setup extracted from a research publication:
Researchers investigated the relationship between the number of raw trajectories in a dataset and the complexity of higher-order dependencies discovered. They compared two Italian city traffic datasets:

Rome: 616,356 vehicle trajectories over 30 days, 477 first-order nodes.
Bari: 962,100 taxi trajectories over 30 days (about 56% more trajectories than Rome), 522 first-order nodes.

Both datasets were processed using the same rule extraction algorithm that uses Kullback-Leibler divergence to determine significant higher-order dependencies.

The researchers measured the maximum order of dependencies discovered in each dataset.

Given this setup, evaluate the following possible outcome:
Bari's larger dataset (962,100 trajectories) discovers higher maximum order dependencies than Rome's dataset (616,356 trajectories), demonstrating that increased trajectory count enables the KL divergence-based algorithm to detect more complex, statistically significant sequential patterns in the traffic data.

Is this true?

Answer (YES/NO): YES